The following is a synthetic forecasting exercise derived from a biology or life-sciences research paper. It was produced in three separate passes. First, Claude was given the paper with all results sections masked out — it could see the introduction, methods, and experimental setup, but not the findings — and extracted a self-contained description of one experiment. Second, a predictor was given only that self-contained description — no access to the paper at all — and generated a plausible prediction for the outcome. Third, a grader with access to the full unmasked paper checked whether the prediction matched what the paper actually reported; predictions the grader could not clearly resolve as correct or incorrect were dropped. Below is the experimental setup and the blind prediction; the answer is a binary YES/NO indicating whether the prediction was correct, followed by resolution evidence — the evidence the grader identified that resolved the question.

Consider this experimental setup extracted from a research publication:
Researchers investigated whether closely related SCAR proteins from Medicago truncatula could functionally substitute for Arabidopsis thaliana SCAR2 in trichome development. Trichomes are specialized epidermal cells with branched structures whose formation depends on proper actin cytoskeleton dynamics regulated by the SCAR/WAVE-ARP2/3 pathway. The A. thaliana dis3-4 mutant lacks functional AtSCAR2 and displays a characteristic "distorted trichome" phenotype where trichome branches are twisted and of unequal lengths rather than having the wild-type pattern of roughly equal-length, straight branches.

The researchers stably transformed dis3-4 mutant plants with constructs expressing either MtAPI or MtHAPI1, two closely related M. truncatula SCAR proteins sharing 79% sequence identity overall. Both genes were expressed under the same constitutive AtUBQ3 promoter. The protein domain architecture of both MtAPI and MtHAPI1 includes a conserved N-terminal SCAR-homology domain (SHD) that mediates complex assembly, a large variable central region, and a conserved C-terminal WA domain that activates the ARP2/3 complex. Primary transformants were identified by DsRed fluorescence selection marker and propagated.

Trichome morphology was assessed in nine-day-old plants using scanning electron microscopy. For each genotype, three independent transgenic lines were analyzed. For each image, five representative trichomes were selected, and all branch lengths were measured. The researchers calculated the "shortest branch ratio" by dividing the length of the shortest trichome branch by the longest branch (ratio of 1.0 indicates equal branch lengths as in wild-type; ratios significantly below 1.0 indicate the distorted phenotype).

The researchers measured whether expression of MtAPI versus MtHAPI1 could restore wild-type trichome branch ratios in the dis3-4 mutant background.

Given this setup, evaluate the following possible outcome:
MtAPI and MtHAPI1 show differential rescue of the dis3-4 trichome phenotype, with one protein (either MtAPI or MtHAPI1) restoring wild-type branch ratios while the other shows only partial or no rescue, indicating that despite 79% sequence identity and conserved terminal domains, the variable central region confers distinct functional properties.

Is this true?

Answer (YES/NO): YES